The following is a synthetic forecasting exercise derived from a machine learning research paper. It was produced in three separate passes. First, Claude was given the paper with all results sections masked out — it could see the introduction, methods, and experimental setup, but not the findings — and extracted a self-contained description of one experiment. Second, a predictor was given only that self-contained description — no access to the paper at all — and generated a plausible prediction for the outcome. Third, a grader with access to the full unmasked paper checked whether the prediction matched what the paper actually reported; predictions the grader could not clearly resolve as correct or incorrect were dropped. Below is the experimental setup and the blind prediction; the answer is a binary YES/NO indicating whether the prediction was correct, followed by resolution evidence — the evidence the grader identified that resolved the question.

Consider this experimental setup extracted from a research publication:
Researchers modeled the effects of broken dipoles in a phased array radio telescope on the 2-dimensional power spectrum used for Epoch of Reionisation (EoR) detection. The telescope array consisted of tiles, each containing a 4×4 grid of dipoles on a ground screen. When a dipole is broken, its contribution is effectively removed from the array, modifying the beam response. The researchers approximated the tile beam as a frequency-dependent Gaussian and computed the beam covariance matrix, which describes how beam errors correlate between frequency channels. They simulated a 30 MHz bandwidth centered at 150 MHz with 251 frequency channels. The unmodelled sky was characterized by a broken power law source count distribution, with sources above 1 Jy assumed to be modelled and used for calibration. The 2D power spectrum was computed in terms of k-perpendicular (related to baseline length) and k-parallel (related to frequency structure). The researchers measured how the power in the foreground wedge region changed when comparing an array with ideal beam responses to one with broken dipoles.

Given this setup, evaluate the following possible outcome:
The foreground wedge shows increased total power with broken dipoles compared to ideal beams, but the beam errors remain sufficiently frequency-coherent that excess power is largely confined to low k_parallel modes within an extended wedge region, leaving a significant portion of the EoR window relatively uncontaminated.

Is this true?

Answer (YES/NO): NO